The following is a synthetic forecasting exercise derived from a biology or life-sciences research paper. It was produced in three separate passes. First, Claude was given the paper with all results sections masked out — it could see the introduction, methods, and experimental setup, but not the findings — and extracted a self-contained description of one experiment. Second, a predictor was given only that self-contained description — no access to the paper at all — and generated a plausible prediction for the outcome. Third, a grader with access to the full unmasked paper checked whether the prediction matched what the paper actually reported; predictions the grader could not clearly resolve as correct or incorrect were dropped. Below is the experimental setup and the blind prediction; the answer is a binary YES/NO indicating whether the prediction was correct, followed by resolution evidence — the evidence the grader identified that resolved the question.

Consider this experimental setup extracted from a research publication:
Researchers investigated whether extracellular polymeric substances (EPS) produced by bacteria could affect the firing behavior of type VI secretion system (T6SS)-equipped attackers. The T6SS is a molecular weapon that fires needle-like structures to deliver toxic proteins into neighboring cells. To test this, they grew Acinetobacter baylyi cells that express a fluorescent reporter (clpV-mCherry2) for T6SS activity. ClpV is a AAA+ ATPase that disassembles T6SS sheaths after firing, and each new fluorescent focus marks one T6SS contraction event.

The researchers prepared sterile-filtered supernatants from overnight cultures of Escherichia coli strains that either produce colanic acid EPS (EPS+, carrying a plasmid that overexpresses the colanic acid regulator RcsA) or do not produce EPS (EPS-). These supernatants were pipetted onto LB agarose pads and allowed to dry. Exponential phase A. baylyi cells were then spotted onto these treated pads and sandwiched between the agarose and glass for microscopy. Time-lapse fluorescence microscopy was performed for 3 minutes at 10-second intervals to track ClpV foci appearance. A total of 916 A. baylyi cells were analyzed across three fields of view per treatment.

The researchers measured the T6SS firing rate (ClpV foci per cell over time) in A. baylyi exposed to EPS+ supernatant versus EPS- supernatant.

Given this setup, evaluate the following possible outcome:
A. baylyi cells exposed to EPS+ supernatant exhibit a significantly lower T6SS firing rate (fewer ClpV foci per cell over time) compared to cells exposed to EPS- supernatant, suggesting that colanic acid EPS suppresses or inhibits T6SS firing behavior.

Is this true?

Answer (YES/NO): NO